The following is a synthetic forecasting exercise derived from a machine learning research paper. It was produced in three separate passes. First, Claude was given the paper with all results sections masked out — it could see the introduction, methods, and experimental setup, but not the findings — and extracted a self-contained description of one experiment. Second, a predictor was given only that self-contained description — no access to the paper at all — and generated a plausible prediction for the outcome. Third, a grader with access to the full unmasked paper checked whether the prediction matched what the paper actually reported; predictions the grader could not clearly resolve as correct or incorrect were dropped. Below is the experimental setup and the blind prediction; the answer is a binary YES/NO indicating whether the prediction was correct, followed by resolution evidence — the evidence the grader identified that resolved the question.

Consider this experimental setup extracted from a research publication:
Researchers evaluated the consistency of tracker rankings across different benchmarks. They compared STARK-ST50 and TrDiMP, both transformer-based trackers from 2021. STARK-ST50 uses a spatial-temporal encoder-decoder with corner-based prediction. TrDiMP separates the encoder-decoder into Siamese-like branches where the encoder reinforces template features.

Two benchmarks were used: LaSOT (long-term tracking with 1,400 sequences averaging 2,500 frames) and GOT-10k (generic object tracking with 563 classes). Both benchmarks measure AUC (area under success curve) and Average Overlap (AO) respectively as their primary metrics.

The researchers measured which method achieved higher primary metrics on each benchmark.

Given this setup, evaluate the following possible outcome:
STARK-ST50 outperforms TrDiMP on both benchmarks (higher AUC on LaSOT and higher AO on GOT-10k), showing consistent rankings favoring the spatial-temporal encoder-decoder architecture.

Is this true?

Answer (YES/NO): NO